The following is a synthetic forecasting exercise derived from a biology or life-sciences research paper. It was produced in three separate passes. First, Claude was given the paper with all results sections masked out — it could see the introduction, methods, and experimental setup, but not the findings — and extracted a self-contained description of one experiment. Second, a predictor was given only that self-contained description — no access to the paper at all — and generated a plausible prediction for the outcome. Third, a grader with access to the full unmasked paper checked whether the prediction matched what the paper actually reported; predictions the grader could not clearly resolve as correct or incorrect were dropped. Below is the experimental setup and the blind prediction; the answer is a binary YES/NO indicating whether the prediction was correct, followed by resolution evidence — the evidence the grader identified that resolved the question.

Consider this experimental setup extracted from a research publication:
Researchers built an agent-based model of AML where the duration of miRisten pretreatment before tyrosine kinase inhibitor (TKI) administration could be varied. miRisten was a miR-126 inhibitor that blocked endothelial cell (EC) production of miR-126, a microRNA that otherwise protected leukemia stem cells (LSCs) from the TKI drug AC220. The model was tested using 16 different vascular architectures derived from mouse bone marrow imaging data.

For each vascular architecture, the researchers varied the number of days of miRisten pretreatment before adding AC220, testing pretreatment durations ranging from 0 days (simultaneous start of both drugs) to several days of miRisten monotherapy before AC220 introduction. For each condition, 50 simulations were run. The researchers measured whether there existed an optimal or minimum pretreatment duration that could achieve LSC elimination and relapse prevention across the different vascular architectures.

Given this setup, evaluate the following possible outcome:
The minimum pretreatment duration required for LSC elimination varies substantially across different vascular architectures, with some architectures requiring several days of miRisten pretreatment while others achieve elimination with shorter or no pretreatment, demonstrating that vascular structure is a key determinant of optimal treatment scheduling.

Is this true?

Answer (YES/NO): NO